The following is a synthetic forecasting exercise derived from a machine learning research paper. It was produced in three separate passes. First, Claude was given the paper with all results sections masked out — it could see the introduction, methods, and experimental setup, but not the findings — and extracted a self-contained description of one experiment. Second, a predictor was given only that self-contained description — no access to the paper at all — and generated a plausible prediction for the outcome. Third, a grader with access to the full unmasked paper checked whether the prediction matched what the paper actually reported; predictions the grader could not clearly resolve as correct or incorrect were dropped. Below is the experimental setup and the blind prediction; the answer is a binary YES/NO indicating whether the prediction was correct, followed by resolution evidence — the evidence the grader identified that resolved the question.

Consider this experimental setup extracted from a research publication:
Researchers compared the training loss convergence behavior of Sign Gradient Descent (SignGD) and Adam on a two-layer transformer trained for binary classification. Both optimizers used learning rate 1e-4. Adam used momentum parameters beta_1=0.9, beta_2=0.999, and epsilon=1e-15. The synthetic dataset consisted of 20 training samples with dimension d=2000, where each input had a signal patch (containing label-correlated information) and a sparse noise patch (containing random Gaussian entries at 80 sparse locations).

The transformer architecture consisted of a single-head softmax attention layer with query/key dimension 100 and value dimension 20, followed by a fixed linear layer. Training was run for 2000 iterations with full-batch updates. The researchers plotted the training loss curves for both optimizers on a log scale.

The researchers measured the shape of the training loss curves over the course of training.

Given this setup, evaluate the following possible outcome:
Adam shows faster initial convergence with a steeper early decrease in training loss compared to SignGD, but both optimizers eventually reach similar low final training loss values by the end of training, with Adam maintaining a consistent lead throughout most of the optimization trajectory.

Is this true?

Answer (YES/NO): NO